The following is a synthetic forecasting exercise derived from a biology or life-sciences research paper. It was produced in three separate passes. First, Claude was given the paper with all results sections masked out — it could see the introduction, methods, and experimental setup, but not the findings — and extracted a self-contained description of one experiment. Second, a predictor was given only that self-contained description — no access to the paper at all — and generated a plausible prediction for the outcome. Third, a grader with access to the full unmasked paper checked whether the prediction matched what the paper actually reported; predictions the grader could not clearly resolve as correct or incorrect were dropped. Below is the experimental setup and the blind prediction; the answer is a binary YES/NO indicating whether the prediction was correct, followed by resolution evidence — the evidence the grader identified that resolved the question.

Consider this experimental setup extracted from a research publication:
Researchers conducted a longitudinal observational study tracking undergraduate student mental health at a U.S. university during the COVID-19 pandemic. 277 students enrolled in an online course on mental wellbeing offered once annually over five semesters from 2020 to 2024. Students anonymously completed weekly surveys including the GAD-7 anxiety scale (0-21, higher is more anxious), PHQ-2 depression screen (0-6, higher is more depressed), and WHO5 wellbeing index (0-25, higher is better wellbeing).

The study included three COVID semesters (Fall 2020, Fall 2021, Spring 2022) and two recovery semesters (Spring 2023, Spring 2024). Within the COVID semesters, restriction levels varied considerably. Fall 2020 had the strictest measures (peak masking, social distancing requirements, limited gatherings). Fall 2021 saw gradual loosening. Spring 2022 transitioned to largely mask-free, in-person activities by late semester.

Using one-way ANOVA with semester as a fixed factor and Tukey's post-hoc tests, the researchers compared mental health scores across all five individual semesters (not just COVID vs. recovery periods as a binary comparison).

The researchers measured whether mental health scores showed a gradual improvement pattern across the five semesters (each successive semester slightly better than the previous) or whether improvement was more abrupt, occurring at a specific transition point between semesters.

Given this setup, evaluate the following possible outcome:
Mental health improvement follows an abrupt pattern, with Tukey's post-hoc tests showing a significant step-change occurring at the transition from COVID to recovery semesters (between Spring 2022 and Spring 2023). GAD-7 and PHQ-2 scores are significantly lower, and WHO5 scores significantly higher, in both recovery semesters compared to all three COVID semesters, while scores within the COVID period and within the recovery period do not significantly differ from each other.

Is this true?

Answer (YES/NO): NO